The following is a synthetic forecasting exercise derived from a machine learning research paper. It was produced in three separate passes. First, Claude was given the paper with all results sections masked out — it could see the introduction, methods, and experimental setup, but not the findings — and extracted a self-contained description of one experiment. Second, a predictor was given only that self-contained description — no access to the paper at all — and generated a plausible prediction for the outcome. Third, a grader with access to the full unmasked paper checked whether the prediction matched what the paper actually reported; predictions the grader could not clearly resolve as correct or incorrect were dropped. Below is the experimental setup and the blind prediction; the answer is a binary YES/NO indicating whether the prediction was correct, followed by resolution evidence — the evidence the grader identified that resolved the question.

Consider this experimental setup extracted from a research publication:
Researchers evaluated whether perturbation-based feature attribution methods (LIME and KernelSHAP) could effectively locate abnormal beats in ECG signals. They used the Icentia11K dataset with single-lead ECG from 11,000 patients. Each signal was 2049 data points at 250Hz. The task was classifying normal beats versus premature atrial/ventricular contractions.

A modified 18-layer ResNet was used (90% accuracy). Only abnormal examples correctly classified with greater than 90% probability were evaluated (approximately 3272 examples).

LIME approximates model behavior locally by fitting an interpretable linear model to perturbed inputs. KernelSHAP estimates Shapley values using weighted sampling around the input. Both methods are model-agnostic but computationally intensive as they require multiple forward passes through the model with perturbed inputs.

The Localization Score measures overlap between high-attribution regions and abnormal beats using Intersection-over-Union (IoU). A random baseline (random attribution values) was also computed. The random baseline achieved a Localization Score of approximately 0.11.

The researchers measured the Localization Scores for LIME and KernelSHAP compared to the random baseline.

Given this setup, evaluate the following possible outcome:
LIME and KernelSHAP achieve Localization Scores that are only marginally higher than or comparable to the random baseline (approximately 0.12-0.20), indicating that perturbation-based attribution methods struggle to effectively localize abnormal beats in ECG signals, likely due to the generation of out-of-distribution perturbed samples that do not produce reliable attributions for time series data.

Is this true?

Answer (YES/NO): YES